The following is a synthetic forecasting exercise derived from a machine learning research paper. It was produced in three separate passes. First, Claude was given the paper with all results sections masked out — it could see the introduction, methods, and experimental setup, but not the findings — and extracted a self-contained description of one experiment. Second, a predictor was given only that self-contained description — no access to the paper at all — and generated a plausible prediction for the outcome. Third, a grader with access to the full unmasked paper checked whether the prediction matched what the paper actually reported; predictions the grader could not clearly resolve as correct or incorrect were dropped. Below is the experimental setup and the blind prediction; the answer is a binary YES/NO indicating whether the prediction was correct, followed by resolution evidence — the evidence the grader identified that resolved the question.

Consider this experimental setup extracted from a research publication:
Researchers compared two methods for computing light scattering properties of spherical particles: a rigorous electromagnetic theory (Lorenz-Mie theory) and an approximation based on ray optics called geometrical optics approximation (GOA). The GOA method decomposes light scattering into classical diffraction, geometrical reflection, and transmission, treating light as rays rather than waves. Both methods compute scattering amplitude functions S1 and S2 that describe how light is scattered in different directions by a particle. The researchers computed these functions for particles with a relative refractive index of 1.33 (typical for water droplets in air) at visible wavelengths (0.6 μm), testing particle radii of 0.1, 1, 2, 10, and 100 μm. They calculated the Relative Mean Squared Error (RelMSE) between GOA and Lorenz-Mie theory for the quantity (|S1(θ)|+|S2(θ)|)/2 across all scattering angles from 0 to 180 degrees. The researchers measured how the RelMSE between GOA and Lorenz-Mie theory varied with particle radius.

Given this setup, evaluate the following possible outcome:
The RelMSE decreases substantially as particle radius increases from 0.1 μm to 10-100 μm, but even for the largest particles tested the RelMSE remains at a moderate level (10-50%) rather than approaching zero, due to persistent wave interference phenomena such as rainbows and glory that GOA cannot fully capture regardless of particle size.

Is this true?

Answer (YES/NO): NO